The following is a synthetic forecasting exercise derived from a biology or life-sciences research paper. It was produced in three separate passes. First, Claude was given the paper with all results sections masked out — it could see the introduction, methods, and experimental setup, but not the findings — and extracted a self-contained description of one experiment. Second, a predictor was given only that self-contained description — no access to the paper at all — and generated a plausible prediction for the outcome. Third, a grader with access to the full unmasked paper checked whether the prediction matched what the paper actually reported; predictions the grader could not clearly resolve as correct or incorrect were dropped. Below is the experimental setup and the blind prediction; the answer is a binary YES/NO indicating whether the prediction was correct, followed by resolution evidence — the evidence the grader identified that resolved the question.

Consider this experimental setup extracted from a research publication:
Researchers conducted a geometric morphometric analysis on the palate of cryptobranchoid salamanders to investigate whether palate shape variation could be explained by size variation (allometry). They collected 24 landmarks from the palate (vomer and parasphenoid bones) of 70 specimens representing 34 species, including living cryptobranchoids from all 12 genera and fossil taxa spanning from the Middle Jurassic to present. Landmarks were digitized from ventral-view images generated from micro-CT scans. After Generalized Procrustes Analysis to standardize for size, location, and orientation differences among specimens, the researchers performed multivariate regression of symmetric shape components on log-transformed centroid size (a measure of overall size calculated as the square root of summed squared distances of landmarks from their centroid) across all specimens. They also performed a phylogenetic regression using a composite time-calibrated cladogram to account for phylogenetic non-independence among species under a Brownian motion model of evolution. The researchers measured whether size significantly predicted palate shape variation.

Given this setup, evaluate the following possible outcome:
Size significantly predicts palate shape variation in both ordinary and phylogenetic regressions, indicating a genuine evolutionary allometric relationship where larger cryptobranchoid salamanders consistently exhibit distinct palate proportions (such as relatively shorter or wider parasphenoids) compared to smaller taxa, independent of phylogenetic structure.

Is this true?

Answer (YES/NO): NO